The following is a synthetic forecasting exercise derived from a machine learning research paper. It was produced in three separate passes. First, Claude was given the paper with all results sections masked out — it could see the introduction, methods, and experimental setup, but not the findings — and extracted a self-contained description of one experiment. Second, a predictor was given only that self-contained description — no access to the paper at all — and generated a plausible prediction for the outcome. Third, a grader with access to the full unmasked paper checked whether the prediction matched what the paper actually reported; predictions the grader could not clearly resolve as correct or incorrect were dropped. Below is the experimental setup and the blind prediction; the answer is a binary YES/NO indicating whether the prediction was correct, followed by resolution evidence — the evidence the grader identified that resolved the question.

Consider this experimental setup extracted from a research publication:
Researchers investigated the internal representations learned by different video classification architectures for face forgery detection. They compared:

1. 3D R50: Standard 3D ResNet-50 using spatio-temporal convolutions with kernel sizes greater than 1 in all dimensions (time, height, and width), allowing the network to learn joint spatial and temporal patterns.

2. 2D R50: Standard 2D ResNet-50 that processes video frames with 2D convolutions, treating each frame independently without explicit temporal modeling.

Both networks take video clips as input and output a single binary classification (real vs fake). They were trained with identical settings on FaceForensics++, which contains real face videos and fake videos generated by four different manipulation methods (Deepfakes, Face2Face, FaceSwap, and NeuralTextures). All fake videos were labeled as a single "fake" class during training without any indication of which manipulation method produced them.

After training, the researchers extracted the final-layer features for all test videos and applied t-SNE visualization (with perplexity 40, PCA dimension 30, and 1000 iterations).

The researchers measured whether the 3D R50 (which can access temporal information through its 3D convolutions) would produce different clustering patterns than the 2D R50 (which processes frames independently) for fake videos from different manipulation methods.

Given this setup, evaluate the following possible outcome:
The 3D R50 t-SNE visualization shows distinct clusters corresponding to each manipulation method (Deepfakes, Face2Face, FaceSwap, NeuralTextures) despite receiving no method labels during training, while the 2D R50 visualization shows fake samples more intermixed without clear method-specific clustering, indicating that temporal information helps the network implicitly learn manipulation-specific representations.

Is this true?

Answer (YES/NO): NO